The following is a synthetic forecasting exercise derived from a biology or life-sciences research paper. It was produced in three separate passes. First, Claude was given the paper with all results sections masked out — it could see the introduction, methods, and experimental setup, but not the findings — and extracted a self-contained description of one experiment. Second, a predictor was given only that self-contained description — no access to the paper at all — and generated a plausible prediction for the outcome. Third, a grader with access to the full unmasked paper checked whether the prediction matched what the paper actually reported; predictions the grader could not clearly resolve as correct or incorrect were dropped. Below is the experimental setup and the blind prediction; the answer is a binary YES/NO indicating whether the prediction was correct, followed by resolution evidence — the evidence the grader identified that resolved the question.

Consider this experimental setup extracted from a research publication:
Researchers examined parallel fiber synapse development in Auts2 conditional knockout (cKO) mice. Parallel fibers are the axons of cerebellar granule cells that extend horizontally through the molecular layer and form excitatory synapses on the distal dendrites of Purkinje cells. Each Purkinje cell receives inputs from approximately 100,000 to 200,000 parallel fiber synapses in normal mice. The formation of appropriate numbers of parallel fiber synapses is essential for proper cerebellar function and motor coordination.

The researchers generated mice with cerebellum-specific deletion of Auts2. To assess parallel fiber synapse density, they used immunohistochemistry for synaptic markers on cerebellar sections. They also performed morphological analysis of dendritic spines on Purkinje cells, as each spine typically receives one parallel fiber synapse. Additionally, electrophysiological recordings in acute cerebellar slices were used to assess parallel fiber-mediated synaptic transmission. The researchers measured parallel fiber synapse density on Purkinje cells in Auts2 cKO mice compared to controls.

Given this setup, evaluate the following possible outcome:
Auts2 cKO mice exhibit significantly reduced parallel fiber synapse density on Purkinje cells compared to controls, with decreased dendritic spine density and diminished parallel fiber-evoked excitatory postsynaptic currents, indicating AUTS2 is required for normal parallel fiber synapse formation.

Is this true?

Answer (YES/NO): NO